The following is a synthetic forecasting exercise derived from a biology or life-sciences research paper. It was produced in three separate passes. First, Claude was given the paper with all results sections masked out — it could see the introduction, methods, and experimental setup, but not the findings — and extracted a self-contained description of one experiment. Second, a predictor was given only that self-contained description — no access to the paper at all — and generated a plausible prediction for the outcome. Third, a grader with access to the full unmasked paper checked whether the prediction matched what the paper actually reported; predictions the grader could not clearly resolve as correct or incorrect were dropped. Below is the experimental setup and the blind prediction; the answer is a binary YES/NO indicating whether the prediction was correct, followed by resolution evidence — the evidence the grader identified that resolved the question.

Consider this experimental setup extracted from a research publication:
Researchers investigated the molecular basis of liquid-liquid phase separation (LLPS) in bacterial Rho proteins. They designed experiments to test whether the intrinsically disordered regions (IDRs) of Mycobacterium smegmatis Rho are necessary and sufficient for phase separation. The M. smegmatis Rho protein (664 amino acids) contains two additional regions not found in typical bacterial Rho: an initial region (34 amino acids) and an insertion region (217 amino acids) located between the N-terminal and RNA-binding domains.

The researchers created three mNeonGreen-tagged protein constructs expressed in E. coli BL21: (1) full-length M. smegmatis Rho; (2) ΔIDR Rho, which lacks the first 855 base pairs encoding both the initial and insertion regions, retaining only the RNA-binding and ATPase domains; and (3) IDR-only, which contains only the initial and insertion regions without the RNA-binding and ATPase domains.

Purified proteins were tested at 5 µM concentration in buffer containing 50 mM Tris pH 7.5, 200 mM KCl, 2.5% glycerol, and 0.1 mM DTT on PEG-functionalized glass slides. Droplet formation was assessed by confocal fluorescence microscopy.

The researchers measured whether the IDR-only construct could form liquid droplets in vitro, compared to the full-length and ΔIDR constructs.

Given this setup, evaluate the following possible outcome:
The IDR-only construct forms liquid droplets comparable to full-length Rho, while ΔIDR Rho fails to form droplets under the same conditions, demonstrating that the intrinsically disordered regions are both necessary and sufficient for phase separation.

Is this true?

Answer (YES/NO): YES